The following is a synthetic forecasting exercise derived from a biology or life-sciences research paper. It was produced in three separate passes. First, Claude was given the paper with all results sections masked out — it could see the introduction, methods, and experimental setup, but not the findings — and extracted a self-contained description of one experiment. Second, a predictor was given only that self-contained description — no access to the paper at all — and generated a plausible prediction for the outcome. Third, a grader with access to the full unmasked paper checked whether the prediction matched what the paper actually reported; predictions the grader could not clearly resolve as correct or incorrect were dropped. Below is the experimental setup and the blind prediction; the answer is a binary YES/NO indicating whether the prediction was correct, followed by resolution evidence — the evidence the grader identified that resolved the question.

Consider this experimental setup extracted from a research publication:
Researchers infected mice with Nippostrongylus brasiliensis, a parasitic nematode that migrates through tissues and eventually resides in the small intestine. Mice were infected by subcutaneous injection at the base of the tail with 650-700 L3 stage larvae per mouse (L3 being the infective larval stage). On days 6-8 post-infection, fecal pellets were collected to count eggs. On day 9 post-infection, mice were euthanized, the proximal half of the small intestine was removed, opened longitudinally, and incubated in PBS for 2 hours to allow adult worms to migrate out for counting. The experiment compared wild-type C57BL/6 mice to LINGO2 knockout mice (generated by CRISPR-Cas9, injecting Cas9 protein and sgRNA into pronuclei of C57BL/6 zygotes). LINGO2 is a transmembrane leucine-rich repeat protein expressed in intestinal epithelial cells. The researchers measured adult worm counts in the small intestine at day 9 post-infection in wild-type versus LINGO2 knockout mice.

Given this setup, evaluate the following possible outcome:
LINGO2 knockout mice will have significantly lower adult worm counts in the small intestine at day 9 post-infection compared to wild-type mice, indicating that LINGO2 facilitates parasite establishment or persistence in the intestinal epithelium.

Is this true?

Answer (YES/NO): NO